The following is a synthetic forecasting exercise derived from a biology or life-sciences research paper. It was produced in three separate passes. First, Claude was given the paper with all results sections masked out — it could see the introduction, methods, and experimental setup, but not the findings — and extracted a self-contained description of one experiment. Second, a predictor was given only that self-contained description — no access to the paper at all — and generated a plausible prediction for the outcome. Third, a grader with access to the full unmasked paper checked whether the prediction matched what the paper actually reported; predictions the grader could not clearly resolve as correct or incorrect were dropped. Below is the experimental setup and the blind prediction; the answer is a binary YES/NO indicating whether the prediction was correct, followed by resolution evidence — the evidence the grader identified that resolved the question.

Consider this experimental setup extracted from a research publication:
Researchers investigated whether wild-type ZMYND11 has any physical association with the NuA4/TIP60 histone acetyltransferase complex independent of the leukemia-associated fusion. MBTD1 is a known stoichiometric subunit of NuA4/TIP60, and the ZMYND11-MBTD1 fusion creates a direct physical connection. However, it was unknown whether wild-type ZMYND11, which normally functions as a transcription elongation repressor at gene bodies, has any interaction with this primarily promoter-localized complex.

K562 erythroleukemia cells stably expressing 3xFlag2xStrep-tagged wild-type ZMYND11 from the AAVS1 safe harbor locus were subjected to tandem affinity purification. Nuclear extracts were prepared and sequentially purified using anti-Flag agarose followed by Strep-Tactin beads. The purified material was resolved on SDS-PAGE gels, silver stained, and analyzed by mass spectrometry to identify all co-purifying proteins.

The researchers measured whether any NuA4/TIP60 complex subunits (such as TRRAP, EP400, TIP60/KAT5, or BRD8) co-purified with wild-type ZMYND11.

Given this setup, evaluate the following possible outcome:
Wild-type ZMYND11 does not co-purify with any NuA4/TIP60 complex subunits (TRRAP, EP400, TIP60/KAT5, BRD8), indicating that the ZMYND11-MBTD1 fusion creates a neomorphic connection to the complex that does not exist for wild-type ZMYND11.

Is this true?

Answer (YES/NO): YES